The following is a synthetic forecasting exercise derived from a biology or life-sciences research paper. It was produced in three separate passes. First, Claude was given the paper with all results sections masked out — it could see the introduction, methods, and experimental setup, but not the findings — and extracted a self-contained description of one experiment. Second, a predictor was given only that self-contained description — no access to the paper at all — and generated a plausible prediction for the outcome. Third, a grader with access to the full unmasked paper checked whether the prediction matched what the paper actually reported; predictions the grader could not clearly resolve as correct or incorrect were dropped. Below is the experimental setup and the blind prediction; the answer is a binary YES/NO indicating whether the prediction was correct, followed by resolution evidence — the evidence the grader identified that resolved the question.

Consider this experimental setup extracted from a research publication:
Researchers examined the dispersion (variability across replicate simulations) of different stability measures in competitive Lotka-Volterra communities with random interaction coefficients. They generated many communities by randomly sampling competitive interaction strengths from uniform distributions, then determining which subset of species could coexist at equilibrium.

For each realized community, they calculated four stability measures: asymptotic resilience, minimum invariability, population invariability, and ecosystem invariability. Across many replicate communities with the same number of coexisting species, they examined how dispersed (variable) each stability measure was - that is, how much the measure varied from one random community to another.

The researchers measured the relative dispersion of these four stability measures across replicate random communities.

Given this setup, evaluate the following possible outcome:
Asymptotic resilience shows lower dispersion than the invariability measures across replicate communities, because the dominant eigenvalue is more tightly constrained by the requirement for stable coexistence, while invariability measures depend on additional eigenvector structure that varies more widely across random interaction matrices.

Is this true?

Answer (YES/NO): NO